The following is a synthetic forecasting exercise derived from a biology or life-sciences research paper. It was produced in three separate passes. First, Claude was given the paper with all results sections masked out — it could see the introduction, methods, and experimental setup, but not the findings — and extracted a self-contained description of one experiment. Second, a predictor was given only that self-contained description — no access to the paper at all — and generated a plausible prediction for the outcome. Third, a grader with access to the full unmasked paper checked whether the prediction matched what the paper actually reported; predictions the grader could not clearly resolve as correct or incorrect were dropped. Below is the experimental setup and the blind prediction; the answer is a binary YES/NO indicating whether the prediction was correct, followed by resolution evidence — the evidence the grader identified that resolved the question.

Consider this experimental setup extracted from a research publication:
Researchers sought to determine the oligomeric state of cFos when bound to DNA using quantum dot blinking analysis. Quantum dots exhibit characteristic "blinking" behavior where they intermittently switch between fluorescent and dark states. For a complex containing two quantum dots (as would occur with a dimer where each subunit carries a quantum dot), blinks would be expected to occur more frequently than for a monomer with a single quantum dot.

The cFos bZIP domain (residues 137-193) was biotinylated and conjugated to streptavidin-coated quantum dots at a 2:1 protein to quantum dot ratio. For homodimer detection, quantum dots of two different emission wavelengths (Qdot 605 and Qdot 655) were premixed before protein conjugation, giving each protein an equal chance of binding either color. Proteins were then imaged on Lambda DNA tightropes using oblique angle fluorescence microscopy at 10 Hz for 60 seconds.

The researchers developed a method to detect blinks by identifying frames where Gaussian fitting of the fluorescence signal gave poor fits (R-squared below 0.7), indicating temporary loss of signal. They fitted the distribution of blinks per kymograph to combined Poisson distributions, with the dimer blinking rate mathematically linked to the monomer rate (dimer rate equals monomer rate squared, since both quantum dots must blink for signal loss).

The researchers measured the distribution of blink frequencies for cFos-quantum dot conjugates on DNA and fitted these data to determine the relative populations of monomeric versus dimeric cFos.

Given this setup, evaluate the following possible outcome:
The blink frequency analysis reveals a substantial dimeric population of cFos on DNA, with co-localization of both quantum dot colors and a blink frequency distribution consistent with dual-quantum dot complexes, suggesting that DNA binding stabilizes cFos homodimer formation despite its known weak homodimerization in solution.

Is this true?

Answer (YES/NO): YES